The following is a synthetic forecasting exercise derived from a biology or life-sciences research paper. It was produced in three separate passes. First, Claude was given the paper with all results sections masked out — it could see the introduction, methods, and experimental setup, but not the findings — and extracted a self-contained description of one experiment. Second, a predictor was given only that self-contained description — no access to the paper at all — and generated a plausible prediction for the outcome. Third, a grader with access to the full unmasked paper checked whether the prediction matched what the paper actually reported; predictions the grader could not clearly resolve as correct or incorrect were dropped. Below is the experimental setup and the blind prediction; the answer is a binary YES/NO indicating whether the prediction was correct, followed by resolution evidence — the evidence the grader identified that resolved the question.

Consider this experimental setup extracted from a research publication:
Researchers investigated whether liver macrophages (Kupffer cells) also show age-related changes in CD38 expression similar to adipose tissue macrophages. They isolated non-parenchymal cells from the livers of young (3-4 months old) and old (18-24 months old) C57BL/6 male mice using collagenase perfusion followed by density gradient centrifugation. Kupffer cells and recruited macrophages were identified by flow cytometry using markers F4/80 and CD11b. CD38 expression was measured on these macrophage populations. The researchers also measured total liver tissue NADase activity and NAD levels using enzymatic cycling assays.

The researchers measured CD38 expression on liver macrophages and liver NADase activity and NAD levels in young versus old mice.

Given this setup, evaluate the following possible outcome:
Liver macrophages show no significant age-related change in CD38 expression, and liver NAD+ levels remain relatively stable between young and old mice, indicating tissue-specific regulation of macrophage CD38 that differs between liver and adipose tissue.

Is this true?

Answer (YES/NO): NO